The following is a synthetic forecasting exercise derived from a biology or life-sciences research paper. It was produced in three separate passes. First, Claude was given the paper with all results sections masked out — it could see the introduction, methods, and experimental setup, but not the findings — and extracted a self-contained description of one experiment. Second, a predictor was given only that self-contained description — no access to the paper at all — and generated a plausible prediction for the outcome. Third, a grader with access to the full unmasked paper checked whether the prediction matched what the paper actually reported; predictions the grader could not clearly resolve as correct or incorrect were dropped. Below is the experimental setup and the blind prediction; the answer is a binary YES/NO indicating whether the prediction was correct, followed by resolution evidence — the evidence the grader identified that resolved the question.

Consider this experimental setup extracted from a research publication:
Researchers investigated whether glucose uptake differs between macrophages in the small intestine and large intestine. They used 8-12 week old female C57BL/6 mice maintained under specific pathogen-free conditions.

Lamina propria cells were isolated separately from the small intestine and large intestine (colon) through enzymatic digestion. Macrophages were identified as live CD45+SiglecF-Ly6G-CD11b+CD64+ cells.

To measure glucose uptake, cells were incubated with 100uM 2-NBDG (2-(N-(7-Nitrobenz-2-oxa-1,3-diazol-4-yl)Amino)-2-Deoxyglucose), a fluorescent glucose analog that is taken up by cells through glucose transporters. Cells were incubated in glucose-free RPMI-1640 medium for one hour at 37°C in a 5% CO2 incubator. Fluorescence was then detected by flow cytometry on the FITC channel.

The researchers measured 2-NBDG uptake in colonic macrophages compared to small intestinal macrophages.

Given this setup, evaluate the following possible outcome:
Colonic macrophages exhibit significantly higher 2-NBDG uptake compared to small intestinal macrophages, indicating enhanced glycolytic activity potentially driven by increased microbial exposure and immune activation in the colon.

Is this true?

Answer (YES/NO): YES